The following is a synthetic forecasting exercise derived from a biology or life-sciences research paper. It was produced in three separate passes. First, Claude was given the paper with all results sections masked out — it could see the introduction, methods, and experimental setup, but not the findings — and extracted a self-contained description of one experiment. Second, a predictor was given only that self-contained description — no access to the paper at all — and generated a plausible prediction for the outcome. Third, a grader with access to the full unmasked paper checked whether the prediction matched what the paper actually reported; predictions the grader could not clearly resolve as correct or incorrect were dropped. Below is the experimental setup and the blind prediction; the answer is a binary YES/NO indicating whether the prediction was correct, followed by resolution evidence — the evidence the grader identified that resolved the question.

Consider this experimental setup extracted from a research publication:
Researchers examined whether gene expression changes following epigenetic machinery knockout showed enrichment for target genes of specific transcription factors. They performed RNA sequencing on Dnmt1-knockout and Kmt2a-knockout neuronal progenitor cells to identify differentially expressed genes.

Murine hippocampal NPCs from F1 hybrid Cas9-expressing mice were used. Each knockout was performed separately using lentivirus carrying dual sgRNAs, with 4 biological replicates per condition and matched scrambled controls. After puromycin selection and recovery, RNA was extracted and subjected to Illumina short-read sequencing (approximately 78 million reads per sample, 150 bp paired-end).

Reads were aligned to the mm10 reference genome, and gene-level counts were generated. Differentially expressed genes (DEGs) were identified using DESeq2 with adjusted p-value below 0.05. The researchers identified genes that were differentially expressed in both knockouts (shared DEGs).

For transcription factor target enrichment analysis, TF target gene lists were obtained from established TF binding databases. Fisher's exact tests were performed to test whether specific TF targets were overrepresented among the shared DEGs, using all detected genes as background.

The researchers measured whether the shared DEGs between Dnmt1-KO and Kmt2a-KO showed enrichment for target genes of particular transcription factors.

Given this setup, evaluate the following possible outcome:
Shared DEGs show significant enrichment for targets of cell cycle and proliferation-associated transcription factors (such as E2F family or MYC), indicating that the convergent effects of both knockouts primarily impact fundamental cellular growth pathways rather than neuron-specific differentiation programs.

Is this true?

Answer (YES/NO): NO